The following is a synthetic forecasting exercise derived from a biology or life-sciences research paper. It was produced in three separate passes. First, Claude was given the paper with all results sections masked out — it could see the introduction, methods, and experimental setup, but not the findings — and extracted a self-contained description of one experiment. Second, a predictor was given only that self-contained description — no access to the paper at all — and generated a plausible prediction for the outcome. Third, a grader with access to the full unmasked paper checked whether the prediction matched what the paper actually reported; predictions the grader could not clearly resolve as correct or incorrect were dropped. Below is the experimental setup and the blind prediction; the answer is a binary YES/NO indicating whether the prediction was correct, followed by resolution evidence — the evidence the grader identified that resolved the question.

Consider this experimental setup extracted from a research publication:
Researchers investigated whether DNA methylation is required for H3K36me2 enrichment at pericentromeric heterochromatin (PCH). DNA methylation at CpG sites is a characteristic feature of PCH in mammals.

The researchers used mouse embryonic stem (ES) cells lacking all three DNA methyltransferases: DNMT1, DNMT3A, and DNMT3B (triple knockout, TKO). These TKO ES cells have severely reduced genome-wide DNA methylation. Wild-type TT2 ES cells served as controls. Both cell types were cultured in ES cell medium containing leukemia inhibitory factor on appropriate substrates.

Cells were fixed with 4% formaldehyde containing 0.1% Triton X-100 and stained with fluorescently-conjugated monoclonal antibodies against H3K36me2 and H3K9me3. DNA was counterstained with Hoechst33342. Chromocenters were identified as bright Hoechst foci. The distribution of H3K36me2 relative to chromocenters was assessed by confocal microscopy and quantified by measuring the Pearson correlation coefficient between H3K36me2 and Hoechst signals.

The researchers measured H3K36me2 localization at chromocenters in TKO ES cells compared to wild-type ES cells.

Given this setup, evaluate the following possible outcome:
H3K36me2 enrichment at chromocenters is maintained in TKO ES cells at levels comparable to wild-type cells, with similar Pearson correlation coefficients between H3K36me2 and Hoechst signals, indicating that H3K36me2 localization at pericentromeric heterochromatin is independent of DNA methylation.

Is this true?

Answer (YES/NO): YES